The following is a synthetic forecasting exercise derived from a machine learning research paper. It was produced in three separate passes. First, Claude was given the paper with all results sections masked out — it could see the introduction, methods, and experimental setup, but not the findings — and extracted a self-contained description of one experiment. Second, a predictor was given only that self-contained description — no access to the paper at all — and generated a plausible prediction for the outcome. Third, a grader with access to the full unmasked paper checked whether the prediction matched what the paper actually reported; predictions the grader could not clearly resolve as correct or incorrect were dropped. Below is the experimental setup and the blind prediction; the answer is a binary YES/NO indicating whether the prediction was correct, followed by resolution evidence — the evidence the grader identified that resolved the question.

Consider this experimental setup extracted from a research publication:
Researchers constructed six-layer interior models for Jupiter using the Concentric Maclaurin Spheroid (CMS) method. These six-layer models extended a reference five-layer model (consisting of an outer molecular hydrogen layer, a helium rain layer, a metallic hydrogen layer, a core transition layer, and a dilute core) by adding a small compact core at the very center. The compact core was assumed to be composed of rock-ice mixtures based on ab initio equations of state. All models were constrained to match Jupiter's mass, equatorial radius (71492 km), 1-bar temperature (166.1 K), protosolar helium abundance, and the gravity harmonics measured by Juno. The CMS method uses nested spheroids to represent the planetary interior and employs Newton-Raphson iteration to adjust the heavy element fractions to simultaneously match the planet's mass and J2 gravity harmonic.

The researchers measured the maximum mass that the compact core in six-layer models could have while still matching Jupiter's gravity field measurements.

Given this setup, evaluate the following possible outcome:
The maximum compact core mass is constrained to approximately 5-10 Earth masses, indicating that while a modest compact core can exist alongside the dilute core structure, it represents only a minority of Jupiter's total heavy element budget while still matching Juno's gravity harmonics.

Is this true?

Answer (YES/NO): NO